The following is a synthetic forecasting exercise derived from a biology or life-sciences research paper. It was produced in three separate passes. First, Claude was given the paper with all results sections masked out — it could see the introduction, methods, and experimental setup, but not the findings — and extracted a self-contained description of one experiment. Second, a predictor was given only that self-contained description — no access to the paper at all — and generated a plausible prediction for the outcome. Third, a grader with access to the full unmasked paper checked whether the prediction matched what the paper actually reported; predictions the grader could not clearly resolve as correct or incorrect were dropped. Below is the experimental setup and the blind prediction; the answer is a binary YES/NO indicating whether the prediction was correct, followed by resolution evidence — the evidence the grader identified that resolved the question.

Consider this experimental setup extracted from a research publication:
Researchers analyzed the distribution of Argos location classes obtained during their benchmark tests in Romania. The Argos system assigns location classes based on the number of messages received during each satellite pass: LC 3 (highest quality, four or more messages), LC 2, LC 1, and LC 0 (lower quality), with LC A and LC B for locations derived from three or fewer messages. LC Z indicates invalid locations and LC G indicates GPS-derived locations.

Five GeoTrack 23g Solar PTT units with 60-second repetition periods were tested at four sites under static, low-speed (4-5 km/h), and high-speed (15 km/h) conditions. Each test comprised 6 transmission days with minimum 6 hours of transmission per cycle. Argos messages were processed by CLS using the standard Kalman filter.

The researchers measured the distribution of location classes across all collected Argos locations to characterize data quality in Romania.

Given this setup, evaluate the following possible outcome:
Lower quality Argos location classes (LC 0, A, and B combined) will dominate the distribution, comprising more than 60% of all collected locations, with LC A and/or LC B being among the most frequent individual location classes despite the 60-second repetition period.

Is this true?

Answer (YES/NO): NO